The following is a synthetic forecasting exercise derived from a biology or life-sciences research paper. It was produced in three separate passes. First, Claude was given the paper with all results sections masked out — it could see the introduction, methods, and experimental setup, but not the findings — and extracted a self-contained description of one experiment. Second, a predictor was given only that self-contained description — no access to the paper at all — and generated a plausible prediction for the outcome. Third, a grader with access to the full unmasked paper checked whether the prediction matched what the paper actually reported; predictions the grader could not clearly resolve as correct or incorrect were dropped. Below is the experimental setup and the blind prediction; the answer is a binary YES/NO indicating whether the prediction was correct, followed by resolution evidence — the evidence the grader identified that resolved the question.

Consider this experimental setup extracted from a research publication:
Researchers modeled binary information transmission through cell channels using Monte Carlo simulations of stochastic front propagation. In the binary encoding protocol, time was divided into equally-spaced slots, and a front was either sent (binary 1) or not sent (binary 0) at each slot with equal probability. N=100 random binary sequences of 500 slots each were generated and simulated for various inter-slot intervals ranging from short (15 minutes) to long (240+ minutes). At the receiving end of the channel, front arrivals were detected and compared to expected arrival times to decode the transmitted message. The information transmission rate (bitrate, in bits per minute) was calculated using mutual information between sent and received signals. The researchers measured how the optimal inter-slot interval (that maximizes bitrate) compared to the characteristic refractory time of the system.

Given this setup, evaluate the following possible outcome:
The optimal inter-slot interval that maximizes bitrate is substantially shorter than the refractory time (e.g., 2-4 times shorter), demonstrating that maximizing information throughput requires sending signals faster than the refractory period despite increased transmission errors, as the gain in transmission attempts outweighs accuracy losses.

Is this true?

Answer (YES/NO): NO